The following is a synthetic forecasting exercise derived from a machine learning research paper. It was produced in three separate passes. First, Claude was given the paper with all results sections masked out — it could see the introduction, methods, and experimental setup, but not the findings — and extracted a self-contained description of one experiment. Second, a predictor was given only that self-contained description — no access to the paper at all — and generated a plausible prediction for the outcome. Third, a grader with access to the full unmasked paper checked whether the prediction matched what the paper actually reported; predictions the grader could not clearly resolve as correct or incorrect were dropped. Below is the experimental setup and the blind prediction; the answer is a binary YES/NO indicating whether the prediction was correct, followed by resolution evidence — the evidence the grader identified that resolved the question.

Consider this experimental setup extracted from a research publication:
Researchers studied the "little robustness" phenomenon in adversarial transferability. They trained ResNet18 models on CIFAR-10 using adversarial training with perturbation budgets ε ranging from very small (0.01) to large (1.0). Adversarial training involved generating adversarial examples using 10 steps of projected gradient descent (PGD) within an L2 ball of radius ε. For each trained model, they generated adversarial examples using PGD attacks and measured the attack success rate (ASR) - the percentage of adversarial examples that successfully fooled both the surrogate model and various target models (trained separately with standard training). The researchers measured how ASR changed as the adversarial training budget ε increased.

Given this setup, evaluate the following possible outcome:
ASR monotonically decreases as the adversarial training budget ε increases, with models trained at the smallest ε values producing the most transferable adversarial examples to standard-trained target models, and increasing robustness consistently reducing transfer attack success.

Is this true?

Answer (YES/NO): NO